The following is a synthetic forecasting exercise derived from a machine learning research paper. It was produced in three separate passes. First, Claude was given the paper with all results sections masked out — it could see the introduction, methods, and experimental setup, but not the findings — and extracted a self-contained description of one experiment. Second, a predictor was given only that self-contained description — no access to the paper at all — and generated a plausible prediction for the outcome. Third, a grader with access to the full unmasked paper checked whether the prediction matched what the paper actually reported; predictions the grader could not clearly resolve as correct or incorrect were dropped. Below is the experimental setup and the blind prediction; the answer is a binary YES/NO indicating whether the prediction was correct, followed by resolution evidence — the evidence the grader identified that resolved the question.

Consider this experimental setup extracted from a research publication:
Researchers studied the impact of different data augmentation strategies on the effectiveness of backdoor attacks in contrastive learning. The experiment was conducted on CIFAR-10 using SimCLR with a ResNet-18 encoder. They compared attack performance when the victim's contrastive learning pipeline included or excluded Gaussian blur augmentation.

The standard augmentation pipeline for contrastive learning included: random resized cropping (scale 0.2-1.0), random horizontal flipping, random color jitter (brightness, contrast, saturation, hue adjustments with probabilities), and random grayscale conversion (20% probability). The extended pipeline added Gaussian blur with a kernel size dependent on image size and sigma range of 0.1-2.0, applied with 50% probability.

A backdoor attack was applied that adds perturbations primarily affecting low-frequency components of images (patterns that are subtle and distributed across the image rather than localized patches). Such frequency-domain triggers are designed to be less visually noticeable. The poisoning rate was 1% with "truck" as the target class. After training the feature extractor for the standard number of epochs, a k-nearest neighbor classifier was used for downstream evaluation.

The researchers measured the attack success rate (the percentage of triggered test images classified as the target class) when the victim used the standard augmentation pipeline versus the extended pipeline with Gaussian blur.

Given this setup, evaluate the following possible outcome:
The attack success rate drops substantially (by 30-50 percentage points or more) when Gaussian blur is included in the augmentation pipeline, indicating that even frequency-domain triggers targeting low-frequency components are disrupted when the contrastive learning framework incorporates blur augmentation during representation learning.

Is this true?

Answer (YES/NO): YES